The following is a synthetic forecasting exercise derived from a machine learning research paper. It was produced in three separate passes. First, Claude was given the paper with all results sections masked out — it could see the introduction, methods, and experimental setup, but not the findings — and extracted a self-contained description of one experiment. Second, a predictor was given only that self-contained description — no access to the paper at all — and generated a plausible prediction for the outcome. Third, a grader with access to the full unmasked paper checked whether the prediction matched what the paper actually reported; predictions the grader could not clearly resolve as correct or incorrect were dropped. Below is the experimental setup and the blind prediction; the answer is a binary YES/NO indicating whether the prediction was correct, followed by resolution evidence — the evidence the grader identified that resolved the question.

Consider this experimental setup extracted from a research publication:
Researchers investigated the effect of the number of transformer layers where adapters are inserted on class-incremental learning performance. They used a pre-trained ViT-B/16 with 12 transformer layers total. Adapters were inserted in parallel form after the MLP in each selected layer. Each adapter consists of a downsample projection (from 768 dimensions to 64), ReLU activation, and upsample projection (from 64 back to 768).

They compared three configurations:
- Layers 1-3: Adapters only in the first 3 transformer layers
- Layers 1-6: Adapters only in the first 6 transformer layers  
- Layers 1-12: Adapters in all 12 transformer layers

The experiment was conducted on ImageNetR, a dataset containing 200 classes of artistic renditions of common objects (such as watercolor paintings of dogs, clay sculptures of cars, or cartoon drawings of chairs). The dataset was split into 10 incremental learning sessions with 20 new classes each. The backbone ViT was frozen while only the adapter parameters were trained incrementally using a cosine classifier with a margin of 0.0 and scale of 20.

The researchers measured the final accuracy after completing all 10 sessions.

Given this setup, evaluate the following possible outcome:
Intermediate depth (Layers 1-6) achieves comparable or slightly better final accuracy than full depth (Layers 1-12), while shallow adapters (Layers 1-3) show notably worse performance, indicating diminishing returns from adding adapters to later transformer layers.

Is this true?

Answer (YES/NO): NO